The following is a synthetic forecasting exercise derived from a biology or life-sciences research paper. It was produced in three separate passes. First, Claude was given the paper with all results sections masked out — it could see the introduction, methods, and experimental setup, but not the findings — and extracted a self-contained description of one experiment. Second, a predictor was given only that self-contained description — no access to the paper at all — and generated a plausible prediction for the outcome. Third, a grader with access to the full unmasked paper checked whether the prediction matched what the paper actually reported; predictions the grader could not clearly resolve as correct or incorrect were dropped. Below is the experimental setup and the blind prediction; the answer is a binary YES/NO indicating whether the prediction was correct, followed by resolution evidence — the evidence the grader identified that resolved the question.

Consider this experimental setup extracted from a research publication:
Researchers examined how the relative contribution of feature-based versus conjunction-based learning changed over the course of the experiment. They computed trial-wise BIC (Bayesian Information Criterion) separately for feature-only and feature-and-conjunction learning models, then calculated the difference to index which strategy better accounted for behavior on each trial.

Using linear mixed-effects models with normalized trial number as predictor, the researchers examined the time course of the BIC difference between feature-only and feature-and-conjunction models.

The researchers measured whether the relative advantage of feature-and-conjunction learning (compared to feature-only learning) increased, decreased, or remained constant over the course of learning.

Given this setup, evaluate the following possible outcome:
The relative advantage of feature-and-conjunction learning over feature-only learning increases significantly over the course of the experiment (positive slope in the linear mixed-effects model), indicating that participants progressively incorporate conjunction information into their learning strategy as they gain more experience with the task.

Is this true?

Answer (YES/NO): NO